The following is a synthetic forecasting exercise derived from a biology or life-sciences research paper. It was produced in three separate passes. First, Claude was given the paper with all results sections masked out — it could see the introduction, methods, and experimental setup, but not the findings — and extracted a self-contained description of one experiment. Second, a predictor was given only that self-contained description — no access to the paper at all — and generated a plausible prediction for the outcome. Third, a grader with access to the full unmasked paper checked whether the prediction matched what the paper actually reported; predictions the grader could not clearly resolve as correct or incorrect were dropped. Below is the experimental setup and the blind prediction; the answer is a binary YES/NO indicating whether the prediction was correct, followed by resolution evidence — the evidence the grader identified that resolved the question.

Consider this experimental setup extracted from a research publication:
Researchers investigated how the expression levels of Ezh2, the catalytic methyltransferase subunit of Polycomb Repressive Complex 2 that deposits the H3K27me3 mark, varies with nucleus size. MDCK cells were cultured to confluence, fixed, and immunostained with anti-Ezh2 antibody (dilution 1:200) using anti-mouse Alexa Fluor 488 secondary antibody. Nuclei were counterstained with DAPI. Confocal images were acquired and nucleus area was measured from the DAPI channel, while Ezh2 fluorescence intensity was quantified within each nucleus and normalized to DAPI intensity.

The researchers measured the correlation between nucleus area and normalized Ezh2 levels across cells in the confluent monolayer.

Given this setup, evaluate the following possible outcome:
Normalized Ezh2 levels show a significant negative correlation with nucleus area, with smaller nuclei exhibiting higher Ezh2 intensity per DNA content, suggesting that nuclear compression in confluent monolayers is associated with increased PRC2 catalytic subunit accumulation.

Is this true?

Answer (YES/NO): NO